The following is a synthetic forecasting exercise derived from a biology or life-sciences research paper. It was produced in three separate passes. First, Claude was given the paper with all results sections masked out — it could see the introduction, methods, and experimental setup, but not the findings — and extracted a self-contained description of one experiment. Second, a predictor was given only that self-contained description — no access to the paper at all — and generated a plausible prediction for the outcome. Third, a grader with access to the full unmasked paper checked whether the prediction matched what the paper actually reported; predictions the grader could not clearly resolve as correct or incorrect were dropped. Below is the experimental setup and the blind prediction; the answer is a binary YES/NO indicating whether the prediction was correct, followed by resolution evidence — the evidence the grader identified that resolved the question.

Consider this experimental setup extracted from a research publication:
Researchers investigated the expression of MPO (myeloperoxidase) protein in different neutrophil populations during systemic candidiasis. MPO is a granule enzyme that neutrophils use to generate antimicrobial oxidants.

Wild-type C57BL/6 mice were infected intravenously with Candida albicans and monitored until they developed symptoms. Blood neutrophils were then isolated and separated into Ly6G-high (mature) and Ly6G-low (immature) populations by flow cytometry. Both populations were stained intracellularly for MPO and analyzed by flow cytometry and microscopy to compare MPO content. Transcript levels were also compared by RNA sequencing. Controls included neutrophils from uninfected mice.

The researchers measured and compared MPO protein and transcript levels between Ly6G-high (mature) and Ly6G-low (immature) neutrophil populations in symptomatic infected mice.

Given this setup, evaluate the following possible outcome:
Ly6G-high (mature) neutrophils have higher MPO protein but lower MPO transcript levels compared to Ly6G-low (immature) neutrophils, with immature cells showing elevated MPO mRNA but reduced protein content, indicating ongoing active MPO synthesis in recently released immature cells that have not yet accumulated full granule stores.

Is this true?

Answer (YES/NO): NO